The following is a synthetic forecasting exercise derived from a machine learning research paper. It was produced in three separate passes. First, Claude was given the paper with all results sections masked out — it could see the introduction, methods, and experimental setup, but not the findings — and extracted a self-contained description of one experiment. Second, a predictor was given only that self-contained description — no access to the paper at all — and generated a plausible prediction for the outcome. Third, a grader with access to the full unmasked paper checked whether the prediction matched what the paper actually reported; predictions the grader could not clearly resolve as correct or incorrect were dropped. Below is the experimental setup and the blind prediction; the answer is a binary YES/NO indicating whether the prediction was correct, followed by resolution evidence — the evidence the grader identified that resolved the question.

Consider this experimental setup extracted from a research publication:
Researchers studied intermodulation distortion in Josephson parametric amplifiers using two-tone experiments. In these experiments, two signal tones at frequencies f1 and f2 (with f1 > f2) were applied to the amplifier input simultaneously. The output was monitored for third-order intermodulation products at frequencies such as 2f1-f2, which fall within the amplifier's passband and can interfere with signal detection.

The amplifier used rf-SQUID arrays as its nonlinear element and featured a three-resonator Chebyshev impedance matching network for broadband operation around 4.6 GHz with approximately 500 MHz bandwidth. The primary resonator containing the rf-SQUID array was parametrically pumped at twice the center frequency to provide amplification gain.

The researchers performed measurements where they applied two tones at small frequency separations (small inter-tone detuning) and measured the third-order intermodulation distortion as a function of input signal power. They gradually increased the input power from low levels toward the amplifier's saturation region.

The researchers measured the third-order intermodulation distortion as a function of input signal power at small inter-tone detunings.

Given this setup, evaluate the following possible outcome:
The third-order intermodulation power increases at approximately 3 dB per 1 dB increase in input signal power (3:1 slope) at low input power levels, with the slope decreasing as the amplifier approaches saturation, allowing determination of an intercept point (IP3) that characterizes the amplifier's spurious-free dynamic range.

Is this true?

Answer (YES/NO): NO